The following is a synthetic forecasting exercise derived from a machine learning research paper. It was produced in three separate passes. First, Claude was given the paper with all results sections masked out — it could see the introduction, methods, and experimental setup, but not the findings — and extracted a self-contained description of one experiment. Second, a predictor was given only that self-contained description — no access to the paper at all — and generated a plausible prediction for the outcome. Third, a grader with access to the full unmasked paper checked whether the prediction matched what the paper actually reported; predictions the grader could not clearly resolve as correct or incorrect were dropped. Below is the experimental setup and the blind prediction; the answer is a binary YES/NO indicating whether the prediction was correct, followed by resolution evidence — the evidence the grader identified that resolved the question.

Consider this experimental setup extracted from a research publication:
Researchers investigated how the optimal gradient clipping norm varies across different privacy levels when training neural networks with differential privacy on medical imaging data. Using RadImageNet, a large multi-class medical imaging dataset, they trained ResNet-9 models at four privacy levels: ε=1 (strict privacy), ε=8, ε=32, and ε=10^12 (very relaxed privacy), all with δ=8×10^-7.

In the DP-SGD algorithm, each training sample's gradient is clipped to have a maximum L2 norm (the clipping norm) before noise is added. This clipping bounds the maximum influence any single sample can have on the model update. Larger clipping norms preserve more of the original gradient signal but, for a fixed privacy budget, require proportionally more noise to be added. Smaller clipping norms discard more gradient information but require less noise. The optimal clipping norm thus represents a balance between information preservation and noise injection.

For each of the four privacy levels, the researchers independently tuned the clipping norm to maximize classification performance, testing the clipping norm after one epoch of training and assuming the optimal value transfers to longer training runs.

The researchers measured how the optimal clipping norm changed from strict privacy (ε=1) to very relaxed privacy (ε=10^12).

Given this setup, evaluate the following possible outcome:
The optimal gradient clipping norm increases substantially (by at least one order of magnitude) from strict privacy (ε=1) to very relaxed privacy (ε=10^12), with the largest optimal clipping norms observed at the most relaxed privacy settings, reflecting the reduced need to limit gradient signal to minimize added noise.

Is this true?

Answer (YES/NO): NO